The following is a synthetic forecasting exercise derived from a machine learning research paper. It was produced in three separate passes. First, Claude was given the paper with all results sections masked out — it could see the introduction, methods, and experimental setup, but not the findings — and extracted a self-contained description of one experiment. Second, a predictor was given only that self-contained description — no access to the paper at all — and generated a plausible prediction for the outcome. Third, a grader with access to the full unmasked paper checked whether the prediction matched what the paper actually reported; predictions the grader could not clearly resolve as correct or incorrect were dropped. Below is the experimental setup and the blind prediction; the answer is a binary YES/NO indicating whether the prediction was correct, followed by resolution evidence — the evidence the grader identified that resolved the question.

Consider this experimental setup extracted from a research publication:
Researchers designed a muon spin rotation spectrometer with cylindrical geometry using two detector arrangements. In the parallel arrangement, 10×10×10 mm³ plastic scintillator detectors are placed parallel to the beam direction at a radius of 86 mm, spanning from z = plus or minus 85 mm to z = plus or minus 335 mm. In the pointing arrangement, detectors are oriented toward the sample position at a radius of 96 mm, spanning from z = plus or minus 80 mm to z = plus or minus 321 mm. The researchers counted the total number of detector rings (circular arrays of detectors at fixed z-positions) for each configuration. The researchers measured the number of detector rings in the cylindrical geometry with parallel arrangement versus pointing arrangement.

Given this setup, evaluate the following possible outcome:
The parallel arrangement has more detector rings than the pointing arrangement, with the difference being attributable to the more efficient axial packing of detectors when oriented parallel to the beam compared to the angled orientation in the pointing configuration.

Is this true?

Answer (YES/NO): YES